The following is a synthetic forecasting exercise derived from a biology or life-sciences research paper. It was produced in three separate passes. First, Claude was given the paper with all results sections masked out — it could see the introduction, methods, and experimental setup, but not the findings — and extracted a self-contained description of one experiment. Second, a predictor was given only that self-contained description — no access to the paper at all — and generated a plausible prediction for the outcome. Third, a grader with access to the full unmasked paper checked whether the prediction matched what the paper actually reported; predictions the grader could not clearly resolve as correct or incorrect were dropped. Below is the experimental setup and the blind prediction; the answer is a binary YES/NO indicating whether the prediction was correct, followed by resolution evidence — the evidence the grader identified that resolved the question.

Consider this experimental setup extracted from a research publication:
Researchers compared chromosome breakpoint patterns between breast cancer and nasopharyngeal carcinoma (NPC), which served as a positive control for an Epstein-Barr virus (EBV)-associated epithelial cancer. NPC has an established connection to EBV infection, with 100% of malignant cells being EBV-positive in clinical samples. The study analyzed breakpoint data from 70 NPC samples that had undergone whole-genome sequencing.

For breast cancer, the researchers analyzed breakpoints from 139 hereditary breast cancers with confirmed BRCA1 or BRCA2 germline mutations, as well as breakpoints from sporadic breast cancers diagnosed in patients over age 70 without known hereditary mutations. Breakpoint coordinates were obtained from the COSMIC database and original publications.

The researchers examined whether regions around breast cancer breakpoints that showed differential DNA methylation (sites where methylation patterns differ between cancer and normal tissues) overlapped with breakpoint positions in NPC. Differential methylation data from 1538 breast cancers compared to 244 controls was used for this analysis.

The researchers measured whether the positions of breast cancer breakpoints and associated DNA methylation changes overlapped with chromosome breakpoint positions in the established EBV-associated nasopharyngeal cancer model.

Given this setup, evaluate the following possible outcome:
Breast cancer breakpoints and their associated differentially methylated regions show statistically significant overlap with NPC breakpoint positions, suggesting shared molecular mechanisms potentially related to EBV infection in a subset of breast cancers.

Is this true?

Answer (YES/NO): YES